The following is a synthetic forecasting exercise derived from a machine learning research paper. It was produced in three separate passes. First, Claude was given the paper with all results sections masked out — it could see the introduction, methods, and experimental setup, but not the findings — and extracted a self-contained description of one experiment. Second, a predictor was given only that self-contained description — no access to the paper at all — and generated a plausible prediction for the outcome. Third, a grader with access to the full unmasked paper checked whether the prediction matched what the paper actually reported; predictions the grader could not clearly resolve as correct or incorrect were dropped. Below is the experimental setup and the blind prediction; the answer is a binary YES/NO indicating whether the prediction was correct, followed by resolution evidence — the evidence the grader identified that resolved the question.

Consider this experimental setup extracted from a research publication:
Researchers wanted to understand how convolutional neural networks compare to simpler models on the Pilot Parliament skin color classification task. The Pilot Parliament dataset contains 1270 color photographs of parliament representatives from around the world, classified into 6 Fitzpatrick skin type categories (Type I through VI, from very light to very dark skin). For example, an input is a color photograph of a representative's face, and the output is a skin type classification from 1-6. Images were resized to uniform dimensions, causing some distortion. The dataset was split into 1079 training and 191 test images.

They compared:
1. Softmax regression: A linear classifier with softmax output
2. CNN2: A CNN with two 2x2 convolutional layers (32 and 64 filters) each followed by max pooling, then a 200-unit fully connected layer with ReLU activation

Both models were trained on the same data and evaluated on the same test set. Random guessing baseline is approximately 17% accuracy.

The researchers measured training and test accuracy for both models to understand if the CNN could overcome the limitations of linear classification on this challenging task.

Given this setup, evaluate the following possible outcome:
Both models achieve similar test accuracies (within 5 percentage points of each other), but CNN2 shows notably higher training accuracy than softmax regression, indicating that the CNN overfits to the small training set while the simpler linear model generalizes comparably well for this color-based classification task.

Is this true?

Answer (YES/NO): NO